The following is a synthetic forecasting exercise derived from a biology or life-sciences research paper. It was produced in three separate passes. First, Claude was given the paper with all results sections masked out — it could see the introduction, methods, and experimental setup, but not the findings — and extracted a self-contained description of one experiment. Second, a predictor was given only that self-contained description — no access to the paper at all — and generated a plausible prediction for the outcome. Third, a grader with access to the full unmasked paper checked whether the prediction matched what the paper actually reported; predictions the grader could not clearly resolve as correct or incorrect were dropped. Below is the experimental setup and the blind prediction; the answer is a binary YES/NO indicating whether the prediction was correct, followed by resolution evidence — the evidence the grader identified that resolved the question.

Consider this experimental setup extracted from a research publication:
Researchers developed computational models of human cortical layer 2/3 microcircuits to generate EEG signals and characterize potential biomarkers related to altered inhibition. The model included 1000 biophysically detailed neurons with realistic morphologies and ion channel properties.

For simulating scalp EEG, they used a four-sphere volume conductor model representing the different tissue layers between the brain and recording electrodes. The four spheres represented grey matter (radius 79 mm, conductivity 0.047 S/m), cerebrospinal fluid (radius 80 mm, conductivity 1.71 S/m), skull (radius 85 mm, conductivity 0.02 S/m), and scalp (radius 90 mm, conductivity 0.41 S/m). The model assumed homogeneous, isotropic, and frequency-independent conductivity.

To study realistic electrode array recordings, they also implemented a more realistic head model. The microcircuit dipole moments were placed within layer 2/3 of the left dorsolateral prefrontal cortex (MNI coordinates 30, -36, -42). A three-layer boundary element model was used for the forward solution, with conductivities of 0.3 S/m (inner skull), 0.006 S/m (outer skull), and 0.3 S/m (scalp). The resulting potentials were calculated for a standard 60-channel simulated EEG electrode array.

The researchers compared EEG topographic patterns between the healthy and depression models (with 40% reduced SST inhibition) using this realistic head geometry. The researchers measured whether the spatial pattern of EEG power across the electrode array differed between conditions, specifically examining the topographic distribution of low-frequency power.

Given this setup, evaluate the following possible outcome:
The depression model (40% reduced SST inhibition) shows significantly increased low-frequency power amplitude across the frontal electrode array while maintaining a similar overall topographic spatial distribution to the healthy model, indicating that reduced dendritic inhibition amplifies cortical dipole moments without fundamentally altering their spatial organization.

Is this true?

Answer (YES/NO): NO